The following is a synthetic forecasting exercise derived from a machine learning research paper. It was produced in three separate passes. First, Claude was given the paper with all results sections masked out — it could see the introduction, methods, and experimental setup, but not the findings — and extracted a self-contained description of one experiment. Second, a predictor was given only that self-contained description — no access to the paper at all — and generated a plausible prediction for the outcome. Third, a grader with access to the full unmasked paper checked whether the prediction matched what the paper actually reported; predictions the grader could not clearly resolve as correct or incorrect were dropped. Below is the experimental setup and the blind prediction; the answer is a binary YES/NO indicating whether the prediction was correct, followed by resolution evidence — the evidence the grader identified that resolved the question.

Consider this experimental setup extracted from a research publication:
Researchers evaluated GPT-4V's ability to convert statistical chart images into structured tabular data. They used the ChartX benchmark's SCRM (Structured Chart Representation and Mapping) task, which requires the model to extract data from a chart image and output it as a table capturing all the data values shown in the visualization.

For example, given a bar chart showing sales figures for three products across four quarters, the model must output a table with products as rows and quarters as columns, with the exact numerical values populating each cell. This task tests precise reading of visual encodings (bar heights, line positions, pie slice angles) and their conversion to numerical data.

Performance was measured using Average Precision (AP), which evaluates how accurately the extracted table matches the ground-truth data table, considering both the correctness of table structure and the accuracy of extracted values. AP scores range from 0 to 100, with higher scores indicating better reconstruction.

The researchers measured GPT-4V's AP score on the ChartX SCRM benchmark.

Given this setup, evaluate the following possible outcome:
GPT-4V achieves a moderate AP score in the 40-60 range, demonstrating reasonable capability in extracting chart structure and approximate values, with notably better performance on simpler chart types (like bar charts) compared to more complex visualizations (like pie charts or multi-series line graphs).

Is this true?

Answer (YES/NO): NO